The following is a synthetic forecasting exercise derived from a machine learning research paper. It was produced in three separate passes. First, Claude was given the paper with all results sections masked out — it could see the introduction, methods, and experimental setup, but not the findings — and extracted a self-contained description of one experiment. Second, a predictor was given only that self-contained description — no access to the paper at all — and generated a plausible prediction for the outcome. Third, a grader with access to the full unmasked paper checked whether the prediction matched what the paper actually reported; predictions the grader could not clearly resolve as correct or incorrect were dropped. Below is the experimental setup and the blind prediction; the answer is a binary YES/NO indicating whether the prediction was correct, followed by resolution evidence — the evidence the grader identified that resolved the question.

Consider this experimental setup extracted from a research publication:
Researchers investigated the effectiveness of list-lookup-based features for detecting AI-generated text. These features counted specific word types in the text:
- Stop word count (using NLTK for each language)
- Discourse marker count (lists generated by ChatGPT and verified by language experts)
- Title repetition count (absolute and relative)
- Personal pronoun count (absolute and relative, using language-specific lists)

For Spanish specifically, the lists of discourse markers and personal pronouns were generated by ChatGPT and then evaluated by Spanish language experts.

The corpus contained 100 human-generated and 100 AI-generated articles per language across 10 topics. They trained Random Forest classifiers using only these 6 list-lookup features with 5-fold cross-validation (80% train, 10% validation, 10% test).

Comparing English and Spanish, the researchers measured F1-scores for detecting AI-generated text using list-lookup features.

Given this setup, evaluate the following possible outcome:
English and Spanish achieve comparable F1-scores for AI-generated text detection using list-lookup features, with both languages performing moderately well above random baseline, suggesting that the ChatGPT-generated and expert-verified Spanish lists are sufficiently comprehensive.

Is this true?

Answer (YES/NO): NO